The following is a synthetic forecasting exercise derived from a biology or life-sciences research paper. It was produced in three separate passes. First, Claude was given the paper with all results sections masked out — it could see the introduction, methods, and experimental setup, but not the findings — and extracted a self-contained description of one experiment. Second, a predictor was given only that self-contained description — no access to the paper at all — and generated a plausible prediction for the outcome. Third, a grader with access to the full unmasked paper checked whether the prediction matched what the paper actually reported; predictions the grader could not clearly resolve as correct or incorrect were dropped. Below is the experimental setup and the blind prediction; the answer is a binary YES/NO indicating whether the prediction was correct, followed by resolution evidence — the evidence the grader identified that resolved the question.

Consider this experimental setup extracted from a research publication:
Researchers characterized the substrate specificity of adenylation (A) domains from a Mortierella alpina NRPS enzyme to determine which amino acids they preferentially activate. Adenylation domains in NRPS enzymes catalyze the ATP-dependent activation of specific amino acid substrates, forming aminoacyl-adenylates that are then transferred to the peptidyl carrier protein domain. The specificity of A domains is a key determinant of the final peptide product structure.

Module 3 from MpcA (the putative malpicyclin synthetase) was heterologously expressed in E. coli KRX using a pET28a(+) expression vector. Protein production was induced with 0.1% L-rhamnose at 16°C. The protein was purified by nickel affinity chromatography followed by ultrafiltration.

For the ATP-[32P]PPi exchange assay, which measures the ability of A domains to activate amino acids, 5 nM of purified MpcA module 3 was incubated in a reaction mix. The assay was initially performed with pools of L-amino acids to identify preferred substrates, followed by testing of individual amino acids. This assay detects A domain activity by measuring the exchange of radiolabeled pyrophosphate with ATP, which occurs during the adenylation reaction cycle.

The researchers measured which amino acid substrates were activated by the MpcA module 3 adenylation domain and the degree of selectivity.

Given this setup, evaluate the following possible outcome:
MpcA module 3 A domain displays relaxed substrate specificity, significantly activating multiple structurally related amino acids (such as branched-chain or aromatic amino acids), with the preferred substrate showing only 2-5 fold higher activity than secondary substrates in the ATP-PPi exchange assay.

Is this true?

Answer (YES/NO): NO